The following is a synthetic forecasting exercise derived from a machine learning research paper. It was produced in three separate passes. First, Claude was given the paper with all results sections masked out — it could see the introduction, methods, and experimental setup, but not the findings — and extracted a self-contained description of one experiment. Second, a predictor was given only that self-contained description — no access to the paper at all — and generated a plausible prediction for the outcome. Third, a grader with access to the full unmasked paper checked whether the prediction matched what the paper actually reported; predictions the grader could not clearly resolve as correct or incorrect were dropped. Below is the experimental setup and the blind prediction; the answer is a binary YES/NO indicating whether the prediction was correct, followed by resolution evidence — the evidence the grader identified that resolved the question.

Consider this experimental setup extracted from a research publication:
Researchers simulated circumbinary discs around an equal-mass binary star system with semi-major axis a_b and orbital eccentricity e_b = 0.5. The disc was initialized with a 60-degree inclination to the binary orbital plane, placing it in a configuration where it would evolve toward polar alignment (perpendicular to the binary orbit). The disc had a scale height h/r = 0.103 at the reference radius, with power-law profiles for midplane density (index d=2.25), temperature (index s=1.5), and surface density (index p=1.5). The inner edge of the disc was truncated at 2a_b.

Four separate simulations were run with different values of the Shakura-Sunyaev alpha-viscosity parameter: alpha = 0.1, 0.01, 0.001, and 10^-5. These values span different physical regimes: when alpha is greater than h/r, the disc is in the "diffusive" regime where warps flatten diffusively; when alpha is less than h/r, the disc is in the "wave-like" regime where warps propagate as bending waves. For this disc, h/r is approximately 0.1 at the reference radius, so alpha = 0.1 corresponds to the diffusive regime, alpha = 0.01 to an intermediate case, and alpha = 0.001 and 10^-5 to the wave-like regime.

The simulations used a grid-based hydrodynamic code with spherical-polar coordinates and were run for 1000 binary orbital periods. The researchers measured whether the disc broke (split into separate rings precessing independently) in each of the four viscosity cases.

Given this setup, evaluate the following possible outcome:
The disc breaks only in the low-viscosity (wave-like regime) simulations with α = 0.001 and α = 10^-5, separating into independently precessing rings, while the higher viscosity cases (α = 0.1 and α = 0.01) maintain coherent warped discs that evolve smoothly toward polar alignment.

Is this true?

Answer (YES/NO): NO